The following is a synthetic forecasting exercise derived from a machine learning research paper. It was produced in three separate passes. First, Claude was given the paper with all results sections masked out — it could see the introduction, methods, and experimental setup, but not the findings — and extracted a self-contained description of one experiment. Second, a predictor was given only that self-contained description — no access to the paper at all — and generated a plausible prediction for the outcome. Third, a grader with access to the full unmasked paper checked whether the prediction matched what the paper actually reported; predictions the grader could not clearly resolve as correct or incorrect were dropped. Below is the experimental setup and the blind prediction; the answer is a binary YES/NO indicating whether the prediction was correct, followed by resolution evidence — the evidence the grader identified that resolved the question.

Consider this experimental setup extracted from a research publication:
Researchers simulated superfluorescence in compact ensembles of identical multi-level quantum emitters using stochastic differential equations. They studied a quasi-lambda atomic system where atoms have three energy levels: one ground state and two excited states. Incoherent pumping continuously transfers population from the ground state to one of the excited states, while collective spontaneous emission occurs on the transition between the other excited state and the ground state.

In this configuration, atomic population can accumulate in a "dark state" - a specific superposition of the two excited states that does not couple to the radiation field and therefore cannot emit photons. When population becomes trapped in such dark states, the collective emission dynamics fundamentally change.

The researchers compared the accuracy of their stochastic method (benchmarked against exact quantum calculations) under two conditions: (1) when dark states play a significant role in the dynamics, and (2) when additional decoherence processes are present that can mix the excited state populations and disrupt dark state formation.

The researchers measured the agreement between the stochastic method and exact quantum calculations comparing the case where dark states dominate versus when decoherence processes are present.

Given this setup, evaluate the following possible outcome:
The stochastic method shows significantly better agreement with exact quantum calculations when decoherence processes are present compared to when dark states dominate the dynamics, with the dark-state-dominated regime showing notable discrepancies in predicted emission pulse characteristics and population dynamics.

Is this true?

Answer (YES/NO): YES